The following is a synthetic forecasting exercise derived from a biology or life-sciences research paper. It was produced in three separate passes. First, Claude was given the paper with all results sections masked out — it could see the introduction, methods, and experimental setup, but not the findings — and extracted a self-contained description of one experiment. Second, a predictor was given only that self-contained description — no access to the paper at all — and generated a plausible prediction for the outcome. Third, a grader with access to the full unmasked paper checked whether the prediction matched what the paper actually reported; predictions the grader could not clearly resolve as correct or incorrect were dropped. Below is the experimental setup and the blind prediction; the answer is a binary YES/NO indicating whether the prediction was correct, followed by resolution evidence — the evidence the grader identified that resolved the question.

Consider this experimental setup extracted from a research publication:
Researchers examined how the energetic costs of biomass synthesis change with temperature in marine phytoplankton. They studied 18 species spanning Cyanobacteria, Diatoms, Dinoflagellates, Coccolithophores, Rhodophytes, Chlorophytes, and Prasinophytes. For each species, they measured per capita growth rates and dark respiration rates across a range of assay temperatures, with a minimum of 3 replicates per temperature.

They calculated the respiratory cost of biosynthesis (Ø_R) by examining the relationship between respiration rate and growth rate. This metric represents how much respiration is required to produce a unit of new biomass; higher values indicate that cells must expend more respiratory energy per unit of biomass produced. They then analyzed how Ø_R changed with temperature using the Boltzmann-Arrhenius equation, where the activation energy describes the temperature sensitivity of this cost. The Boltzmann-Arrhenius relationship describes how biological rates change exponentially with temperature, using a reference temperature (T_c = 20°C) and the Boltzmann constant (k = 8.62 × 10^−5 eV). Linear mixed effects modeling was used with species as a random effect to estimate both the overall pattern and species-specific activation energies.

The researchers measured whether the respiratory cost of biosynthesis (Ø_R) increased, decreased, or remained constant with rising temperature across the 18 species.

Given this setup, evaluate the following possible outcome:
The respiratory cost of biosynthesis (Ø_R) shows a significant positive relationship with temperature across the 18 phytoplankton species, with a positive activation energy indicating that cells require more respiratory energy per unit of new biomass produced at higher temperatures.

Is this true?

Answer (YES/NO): YES